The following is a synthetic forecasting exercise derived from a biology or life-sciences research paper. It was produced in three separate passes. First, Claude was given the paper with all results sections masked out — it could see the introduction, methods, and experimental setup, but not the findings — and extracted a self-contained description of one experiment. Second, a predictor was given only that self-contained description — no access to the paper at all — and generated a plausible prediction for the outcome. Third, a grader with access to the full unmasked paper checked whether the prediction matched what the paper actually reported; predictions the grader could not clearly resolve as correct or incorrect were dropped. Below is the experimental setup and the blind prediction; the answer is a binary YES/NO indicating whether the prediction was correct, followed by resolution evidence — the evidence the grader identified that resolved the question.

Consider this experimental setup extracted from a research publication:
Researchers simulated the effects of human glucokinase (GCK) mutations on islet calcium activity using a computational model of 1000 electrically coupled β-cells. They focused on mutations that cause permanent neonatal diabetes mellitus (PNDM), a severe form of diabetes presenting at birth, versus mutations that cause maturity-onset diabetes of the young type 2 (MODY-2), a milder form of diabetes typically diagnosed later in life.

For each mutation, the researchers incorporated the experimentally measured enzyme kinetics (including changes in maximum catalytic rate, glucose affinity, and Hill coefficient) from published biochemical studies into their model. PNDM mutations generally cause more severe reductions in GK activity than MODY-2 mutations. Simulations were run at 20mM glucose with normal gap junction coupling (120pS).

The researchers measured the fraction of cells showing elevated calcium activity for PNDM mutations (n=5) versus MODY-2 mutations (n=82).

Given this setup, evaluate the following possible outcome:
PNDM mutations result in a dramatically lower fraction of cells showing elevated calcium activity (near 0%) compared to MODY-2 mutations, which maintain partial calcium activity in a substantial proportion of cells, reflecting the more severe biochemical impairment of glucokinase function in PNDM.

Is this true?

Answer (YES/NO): YES